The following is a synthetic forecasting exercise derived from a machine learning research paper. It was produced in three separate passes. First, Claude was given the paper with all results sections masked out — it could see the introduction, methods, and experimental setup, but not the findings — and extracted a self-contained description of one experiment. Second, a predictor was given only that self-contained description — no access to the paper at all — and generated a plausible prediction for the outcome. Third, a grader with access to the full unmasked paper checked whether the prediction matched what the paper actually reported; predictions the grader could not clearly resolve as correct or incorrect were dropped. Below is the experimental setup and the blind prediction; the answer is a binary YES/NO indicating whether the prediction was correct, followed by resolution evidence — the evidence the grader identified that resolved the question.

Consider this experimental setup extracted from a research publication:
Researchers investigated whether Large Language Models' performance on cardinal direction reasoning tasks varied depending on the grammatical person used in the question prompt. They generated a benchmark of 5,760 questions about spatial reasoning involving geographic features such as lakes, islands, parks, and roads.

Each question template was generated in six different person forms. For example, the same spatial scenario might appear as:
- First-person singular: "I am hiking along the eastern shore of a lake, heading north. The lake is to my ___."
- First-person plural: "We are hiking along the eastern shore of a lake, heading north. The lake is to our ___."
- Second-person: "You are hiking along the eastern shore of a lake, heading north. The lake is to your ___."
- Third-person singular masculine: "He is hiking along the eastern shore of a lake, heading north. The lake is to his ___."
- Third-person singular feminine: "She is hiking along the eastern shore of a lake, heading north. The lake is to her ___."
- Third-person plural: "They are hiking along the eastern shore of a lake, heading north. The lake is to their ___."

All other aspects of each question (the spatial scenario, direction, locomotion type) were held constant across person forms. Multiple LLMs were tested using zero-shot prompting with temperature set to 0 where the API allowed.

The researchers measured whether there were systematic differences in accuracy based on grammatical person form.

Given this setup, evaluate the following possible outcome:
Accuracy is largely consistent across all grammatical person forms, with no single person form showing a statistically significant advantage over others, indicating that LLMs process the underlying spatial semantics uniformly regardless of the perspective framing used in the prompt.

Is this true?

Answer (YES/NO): NO